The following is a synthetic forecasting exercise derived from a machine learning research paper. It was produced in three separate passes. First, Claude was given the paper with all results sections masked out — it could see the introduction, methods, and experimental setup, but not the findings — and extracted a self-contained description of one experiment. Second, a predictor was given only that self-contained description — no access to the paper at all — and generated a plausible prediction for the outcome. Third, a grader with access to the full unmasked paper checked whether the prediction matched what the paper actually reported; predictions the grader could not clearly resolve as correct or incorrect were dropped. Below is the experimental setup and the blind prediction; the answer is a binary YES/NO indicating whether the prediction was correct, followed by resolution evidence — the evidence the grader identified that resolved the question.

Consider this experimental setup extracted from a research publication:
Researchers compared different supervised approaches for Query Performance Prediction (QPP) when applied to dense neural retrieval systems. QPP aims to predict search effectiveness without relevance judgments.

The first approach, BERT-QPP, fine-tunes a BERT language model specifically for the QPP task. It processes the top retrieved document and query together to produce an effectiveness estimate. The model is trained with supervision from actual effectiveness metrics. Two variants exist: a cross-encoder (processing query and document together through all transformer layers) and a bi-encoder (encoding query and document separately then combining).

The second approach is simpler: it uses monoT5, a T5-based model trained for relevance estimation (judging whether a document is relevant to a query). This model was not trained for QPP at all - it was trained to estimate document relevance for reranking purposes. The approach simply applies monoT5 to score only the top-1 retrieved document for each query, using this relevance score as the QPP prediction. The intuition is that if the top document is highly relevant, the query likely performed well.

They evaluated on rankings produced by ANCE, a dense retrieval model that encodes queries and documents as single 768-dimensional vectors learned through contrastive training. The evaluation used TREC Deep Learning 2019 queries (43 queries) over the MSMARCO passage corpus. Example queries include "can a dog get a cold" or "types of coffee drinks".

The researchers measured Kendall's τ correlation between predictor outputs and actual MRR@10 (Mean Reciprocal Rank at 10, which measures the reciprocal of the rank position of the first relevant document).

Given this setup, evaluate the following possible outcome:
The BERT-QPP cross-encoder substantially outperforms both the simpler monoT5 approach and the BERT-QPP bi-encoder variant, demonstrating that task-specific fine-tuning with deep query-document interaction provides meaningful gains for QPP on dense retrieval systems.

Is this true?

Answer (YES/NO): NO